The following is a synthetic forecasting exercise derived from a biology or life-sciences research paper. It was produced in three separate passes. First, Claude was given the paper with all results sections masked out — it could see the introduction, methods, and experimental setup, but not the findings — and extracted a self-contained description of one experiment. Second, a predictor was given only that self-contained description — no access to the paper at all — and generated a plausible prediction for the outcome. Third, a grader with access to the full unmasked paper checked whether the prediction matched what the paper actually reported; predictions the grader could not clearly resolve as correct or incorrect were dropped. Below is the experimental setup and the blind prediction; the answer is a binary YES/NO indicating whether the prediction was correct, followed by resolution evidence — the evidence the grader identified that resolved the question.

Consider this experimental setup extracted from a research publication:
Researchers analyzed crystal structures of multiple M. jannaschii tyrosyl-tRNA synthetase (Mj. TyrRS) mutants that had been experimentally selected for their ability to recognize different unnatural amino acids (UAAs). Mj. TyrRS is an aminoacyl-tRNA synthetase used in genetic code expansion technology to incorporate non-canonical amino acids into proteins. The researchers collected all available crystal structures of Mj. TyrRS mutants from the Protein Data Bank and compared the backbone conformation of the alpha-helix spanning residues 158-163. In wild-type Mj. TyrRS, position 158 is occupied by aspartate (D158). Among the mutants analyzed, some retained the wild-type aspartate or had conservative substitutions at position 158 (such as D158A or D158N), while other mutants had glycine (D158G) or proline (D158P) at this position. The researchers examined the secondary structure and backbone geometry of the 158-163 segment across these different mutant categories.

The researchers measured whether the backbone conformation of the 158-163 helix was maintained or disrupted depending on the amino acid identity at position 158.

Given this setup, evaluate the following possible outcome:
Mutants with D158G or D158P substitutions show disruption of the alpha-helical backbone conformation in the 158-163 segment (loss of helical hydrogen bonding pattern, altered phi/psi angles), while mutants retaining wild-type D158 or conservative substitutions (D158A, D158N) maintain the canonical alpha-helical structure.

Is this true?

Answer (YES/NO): NO